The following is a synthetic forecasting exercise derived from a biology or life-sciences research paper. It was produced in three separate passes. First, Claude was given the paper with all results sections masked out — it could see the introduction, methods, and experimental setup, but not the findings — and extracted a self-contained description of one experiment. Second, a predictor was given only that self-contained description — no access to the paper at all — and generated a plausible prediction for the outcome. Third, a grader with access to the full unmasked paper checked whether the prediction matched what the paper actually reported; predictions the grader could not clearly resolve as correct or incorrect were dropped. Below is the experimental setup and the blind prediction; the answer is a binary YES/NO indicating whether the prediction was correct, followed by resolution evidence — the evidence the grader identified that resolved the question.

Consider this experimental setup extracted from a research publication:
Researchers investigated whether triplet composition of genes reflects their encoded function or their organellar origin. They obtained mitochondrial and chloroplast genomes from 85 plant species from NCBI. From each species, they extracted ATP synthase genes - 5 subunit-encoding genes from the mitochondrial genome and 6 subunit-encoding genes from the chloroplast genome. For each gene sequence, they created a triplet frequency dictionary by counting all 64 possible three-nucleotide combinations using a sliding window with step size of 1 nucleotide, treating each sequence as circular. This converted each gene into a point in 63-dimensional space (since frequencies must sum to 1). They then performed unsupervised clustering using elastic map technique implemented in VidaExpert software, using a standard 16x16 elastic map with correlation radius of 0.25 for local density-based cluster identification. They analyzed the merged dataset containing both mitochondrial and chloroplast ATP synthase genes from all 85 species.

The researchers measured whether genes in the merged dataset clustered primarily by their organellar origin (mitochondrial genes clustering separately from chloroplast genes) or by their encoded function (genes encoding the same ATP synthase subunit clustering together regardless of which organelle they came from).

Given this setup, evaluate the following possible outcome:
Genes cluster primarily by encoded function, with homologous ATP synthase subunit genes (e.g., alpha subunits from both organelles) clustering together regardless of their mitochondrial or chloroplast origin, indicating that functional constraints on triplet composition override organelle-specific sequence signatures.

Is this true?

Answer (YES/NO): NO